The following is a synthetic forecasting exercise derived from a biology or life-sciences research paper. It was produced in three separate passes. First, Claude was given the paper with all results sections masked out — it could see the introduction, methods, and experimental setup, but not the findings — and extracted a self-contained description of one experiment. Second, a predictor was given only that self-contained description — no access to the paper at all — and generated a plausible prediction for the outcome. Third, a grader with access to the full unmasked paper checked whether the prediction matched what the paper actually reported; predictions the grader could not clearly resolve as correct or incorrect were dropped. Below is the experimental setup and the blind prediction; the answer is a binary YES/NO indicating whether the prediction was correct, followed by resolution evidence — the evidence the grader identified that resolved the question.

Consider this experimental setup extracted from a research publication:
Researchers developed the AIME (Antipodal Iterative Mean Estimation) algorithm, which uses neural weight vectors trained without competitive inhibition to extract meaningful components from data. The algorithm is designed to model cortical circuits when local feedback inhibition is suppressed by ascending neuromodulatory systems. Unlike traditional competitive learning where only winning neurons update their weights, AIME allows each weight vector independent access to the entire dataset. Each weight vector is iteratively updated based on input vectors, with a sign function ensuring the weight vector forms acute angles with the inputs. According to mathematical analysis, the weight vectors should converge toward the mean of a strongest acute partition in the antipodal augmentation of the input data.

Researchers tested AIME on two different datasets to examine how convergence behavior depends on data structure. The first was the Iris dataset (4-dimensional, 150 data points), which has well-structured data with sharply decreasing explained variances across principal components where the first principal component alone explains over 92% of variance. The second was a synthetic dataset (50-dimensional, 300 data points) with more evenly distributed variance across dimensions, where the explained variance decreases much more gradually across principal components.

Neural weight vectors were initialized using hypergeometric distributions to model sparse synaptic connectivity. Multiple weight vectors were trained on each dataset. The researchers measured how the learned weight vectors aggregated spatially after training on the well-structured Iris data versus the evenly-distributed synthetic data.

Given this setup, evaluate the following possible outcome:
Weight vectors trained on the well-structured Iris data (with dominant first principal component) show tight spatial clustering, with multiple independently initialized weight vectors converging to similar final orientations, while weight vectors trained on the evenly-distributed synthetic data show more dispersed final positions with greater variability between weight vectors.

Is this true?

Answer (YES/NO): YES